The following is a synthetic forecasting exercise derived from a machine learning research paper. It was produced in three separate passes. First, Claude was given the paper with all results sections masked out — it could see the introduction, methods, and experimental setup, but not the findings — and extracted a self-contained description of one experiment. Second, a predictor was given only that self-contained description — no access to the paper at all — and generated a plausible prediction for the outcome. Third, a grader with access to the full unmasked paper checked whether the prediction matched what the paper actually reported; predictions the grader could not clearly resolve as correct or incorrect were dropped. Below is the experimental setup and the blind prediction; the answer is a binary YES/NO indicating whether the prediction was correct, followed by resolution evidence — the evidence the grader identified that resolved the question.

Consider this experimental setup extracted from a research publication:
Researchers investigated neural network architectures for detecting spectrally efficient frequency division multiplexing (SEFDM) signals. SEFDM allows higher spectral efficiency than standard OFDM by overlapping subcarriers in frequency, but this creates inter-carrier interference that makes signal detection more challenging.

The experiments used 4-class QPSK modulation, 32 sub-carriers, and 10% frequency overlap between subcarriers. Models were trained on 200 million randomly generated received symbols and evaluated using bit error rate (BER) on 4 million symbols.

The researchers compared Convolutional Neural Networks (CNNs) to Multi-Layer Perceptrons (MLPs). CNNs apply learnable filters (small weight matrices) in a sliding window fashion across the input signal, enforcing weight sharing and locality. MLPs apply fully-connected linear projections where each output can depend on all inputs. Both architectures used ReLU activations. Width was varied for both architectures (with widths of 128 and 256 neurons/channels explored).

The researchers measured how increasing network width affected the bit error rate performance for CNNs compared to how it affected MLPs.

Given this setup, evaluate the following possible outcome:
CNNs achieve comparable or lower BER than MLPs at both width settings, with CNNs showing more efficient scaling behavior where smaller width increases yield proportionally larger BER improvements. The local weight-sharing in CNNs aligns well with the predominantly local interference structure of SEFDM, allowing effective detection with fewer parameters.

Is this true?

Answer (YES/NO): NO